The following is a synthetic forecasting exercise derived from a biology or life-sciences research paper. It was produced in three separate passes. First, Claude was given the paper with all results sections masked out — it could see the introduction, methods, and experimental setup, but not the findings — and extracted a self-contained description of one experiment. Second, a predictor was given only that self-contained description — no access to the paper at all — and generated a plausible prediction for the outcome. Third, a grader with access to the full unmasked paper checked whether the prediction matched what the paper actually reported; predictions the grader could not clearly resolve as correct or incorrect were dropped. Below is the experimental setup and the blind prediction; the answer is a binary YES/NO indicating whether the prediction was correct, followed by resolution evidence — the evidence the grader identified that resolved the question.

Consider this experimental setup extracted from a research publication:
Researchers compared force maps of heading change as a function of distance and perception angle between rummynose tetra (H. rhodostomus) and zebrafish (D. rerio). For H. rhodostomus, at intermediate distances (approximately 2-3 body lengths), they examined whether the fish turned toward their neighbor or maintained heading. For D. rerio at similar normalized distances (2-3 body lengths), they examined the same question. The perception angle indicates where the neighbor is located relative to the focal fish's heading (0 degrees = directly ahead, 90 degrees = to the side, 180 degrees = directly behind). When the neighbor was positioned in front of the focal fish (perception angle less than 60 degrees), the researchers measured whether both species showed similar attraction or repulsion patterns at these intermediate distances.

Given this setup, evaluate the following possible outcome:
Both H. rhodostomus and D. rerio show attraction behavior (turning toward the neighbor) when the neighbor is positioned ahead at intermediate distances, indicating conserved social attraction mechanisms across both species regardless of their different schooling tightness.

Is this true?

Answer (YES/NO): NO